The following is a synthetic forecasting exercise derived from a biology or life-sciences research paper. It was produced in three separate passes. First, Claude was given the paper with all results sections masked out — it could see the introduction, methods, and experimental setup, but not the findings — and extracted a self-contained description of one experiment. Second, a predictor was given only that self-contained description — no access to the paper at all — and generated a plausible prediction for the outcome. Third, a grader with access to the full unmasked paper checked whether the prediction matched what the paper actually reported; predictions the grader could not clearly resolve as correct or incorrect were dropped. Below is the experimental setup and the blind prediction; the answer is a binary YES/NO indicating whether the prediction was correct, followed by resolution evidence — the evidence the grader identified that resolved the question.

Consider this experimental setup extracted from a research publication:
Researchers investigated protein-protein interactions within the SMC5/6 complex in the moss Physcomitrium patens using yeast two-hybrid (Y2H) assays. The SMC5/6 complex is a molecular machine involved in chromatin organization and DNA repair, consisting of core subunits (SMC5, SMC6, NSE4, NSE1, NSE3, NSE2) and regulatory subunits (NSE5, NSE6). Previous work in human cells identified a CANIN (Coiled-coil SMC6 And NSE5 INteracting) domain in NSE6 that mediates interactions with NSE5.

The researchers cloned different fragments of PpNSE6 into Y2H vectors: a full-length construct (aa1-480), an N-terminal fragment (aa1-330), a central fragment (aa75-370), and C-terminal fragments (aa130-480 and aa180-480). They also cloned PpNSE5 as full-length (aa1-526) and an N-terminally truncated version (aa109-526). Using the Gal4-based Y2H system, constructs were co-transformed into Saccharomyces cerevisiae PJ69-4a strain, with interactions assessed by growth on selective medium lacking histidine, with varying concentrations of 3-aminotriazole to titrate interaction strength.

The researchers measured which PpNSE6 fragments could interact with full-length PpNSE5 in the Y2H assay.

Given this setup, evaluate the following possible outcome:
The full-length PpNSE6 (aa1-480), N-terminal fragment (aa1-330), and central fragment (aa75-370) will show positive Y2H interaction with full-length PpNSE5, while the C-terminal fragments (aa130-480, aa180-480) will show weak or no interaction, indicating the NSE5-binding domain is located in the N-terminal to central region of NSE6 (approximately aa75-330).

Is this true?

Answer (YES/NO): NO